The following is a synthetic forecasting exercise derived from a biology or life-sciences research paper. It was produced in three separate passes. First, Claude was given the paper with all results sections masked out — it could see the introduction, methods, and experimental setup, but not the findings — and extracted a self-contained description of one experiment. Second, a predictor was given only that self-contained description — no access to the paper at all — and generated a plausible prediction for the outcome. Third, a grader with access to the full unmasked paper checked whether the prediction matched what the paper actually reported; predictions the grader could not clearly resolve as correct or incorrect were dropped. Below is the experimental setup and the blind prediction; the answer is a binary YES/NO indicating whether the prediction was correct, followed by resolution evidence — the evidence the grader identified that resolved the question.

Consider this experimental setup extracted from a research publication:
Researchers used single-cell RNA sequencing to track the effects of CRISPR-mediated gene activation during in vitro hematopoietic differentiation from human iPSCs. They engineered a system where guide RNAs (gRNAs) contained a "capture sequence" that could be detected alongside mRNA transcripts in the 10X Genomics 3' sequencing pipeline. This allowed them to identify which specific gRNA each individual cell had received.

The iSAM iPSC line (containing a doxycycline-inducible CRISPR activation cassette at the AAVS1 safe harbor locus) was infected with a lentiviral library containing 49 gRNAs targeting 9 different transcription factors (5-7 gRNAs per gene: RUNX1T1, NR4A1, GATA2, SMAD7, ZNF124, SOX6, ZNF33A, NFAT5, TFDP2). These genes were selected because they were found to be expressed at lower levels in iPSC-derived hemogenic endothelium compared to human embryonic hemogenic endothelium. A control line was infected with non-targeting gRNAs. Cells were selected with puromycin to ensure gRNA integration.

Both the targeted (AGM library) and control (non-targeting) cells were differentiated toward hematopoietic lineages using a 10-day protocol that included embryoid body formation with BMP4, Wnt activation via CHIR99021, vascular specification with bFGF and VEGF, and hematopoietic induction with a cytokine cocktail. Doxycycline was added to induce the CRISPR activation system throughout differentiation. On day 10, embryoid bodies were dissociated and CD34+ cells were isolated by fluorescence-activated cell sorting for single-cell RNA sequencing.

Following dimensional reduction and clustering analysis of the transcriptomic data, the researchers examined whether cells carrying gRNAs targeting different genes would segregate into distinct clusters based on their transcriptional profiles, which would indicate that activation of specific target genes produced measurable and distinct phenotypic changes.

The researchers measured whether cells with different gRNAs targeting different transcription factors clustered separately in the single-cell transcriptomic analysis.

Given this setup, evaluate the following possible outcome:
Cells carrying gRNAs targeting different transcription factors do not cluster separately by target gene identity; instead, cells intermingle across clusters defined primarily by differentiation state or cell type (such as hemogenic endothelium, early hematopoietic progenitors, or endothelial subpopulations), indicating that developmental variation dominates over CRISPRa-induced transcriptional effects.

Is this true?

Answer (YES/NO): YES